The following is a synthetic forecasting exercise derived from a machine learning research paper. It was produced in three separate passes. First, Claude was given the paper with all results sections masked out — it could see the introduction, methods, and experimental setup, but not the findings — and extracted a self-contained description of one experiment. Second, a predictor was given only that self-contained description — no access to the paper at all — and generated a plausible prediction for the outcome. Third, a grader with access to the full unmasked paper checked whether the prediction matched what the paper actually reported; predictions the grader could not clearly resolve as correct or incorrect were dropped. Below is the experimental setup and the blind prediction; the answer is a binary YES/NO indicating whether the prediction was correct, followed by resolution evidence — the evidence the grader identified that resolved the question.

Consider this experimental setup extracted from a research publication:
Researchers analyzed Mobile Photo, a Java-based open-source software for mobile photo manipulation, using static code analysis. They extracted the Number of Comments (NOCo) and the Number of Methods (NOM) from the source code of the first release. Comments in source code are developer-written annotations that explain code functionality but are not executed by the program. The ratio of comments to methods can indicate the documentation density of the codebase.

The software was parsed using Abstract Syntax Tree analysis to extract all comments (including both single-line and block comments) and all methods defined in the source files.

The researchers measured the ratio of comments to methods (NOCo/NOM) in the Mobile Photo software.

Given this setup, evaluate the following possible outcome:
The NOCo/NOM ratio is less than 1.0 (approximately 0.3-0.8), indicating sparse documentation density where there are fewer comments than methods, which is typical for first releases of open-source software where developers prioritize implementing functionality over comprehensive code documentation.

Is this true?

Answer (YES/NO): NO